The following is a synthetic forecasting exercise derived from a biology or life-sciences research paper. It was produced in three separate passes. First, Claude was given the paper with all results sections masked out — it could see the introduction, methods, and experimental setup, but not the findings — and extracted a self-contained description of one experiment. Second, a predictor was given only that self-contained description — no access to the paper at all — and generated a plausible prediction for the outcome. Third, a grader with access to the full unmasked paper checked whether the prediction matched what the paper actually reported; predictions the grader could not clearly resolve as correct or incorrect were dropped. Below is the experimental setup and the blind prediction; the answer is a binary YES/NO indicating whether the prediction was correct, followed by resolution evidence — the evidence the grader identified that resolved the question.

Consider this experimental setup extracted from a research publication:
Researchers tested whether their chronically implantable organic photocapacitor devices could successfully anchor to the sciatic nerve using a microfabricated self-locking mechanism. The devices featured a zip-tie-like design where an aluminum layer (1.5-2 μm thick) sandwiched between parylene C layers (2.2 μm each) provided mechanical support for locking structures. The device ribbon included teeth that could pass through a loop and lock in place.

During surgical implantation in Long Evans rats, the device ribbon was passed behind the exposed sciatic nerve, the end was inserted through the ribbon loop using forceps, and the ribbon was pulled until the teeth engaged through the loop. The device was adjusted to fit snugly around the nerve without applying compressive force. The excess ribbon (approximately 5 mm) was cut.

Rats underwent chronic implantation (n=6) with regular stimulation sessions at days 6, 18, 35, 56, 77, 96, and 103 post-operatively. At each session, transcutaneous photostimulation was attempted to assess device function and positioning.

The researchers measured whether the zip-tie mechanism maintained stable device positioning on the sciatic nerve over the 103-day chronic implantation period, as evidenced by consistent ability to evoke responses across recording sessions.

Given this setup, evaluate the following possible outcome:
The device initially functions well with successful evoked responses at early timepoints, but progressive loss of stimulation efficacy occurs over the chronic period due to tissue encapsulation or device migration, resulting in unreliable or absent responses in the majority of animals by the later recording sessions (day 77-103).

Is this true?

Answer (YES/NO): NO